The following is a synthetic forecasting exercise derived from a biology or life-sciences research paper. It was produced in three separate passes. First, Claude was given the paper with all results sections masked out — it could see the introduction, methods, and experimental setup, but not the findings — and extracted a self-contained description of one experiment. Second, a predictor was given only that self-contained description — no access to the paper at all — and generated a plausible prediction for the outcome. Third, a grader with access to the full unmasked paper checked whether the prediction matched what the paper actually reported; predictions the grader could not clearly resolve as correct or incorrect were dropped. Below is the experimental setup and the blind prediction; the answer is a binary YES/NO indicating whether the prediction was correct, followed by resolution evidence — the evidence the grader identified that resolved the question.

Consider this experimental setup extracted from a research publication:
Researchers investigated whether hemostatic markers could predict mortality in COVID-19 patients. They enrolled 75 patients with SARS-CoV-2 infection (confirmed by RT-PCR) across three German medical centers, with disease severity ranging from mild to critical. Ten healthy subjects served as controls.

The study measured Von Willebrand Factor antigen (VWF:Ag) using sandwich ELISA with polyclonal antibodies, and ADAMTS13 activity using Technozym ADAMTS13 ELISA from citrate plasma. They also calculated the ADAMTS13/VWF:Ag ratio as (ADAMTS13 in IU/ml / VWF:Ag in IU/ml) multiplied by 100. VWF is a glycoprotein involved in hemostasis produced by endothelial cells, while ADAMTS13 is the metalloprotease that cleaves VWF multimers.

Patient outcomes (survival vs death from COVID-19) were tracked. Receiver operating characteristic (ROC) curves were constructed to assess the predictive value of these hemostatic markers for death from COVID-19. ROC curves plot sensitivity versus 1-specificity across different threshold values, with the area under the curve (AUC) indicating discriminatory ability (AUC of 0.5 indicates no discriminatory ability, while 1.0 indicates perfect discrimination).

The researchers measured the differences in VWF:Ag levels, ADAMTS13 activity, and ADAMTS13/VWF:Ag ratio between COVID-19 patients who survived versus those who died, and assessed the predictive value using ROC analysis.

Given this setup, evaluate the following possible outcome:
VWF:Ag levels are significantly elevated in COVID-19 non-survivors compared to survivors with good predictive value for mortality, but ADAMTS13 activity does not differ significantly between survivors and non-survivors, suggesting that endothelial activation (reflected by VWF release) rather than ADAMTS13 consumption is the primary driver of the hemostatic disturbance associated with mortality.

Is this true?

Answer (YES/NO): NO